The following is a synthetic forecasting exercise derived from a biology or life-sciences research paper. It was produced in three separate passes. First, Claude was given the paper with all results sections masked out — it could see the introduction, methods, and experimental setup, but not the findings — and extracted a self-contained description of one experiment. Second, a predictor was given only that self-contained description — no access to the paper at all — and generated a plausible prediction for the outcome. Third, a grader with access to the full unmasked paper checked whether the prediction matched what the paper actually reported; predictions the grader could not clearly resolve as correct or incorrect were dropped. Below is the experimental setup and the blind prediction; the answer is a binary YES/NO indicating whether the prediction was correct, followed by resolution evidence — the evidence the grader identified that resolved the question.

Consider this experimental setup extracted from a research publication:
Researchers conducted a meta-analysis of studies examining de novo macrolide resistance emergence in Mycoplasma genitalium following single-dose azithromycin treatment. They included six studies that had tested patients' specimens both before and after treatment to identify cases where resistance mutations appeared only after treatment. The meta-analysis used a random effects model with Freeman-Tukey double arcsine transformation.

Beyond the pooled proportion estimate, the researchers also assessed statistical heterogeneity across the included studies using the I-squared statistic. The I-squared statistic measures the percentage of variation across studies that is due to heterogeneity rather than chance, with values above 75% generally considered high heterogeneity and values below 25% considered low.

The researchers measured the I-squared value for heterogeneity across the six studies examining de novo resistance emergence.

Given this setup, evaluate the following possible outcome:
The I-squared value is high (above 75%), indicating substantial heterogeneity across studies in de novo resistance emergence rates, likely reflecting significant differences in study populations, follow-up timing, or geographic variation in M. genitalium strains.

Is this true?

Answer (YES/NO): NO